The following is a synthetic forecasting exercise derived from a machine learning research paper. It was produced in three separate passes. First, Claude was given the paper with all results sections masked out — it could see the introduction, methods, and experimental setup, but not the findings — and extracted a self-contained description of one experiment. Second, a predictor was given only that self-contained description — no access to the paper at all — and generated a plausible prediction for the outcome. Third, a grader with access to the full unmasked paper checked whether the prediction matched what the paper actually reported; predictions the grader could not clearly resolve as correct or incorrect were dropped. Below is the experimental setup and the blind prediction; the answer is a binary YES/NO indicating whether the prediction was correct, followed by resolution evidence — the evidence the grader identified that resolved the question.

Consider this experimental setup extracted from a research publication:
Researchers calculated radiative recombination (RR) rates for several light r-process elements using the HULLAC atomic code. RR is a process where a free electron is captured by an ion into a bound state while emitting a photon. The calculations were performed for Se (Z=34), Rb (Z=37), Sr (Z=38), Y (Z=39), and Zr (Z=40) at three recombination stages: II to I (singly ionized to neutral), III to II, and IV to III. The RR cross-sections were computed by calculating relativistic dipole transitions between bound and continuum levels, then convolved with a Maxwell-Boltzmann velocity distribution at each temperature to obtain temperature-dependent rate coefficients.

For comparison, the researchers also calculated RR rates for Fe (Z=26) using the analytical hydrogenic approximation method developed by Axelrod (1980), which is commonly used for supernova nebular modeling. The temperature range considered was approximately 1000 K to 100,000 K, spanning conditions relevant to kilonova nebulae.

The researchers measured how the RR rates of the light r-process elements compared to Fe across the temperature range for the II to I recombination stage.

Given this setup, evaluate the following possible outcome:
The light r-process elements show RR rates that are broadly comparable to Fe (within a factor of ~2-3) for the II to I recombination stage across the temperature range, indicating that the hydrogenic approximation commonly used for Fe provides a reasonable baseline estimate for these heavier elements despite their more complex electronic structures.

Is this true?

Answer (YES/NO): NO